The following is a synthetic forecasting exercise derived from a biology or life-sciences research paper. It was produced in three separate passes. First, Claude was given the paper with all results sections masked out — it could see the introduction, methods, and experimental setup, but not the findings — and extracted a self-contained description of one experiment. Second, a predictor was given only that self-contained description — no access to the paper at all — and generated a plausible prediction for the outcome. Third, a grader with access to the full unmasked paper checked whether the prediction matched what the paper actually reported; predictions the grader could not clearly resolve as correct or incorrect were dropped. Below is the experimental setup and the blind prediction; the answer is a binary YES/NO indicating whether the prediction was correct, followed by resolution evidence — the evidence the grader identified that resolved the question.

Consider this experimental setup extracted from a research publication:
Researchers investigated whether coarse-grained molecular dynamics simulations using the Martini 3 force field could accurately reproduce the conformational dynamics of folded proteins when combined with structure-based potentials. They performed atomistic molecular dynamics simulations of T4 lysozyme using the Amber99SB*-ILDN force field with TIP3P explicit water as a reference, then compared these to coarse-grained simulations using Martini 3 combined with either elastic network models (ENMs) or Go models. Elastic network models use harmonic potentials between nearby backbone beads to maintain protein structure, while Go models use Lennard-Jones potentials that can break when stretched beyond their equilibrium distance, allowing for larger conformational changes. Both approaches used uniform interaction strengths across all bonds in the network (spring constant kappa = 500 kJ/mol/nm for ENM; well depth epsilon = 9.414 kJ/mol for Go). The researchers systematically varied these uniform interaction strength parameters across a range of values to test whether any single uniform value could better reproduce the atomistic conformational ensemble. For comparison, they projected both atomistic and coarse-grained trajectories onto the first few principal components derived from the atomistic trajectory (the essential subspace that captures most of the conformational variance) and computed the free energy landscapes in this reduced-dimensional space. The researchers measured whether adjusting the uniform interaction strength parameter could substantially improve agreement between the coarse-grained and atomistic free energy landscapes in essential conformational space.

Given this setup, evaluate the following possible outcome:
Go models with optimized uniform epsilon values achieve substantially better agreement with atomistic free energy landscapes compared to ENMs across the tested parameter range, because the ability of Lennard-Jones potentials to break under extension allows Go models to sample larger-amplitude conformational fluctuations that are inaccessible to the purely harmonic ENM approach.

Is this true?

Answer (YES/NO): NO